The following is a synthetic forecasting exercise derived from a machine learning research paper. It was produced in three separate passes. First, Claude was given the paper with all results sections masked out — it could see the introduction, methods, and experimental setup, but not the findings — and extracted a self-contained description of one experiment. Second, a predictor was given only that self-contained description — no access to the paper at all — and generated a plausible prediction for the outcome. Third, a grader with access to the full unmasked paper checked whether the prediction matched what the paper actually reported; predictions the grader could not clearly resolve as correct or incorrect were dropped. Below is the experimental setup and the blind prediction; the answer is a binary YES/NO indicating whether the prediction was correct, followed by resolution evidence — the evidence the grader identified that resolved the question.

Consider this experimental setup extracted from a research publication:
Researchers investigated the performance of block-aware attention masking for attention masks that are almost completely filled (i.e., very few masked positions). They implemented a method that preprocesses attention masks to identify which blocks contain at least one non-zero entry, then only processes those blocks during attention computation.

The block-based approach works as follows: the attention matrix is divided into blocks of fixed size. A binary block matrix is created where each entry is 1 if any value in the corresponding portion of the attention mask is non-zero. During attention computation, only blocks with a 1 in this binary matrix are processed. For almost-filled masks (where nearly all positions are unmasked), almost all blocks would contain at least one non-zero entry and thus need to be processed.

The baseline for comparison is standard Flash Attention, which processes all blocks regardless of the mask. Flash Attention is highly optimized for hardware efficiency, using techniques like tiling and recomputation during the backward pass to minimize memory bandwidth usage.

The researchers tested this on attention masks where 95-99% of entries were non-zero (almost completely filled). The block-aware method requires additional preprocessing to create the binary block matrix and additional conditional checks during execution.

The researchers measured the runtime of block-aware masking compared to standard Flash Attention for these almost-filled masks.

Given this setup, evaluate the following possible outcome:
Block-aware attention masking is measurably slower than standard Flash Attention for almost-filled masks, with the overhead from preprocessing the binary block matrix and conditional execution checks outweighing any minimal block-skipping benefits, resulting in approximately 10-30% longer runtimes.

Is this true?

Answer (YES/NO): NO